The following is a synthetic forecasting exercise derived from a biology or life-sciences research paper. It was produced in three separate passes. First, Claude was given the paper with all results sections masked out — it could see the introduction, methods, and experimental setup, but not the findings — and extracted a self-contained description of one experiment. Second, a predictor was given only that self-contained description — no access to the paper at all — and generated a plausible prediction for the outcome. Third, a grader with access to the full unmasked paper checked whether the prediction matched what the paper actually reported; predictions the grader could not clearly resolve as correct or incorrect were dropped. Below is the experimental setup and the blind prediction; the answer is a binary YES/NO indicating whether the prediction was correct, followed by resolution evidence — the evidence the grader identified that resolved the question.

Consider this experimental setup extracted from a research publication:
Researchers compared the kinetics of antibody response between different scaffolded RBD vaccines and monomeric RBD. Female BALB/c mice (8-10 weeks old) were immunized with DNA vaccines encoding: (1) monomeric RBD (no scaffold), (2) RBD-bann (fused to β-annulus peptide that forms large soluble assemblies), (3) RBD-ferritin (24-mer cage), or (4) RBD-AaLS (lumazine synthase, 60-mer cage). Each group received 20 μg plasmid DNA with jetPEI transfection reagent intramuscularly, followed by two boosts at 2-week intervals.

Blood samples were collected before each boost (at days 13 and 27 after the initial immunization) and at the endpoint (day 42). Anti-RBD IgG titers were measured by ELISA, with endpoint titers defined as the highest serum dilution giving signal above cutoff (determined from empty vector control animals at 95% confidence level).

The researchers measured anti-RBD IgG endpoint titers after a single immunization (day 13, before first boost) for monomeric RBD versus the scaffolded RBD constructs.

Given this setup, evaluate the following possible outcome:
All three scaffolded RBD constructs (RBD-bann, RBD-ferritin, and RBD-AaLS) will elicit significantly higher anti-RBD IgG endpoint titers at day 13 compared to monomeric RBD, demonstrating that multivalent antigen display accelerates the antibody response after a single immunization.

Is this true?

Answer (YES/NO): YES